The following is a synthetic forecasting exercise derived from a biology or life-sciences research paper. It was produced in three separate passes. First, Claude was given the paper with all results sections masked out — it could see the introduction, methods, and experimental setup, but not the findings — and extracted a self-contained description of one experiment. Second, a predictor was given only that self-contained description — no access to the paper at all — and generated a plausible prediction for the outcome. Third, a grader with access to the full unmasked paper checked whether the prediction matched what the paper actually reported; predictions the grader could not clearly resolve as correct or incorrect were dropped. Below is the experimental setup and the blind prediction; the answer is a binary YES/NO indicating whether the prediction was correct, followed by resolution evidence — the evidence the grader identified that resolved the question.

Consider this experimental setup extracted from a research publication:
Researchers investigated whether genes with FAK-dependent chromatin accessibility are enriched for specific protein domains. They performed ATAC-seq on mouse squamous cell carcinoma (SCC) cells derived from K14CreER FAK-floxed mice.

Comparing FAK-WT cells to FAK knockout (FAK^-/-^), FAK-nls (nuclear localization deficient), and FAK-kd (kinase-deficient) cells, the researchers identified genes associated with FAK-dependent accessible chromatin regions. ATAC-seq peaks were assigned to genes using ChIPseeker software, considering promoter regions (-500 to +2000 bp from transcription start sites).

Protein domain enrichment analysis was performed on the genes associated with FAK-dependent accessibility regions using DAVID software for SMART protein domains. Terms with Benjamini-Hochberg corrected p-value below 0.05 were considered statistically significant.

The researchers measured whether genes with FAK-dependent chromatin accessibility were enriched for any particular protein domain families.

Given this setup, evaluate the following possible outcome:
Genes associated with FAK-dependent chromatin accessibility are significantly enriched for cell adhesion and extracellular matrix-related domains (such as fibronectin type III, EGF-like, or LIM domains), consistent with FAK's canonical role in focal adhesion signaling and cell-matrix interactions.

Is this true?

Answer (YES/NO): NO